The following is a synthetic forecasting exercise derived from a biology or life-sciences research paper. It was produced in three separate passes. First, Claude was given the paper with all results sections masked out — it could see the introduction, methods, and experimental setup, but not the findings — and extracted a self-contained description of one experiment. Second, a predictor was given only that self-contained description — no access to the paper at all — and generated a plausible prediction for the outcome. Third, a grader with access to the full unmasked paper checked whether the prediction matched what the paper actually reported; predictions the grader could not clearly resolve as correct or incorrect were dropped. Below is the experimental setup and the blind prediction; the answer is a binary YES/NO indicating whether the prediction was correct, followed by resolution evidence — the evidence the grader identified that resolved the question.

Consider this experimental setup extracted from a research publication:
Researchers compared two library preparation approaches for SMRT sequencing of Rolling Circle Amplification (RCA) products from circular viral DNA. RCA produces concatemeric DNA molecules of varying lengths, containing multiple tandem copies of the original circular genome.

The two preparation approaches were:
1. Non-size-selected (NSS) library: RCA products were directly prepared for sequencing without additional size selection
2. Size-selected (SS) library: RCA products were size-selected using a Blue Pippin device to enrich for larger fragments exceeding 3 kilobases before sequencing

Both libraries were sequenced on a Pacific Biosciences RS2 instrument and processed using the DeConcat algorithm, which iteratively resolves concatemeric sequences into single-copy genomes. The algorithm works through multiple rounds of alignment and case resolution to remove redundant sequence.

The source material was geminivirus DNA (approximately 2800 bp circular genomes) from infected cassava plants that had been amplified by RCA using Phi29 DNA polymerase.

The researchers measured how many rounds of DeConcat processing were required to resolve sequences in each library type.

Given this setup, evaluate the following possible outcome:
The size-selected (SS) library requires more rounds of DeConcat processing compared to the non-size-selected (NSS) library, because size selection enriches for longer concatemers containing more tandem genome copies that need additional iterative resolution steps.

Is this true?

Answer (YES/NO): NO